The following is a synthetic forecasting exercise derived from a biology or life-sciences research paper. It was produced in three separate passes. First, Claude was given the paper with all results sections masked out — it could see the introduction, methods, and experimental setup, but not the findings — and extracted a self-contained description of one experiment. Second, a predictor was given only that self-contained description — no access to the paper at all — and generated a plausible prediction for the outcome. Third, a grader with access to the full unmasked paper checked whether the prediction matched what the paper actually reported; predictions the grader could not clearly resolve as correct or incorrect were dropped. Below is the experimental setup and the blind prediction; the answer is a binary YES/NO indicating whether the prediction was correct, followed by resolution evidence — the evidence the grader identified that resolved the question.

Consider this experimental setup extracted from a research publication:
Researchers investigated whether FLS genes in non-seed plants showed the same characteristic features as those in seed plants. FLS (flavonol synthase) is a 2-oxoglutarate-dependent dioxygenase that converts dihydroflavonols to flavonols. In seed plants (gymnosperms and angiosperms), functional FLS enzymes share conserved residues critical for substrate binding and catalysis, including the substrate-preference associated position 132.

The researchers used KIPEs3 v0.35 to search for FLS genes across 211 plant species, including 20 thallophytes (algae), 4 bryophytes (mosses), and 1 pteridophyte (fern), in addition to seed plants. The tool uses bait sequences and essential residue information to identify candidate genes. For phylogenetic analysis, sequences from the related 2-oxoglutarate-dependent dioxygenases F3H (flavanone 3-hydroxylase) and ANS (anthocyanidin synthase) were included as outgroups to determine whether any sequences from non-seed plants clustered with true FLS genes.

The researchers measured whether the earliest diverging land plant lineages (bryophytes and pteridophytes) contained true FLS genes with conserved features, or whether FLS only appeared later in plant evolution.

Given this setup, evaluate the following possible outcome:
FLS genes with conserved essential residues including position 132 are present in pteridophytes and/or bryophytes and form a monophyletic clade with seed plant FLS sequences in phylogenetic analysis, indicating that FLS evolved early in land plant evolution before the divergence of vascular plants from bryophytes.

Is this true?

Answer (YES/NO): NO